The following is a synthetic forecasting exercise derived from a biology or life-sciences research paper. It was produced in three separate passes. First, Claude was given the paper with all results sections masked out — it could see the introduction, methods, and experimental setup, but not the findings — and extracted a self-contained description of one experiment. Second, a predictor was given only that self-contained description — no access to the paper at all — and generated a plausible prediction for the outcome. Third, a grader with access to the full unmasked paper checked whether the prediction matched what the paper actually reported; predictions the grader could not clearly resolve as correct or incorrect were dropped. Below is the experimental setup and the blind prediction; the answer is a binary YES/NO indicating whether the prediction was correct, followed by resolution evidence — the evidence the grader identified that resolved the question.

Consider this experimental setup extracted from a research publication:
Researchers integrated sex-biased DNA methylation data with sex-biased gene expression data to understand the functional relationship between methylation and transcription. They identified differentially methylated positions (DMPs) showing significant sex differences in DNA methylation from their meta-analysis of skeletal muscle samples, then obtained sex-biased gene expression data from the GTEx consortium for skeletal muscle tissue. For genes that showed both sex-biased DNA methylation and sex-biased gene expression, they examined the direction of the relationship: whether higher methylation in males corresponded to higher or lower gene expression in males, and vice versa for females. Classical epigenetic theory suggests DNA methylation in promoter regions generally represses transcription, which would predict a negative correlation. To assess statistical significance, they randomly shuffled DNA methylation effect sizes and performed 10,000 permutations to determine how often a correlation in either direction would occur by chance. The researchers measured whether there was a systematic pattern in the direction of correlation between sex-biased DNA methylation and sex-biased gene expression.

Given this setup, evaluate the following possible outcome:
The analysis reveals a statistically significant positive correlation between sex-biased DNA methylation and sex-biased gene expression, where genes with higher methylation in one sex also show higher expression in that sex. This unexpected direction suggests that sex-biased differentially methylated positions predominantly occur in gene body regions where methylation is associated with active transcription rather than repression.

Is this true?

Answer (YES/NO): NO